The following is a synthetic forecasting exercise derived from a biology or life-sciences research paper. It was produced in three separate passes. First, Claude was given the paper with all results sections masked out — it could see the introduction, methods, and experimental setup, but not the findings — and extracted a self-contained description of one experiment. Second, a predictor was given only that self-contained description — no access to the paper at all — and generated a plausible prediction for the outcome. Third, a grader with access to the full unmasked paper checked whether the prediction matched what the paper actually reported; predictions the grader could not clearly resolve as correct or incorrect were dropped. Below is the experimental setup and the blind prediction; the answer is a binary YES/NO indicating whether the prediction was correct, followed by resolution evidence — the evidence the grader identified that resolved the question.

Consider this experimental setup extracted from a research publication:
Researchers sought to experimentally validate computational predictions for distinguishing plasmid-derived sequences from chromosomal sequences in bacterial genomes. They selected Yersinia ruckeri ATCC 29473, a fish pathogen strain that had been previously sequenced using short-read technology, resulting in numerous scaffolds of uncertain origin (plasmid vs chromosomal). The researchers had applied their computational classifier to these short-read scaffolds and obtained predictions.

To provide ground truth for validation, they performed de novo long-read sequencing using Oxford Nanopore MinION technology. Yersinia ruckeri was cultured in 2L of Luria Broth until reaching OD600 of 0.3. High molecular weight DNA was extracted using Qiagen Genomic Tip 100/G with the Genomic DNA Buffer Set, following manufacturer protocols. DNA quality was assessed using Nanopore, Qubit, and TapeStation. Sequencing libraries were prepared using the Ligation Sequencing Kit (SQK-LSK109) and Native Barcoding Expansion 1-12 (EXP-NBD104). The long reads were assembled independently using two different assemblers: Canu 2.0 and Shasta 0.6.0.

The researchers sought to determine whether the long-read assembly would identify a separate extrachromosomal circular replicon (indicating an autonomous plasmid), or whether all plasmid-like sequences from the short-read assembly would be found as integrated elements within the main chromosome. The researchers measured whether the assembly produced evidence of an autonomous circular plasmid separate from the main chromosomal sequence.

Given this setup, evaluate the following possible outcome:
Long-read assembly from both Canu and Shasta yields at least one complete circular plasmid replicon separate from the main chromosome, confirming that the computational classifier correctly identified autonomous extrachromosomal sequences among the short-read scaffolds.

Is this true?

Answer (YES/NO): YES